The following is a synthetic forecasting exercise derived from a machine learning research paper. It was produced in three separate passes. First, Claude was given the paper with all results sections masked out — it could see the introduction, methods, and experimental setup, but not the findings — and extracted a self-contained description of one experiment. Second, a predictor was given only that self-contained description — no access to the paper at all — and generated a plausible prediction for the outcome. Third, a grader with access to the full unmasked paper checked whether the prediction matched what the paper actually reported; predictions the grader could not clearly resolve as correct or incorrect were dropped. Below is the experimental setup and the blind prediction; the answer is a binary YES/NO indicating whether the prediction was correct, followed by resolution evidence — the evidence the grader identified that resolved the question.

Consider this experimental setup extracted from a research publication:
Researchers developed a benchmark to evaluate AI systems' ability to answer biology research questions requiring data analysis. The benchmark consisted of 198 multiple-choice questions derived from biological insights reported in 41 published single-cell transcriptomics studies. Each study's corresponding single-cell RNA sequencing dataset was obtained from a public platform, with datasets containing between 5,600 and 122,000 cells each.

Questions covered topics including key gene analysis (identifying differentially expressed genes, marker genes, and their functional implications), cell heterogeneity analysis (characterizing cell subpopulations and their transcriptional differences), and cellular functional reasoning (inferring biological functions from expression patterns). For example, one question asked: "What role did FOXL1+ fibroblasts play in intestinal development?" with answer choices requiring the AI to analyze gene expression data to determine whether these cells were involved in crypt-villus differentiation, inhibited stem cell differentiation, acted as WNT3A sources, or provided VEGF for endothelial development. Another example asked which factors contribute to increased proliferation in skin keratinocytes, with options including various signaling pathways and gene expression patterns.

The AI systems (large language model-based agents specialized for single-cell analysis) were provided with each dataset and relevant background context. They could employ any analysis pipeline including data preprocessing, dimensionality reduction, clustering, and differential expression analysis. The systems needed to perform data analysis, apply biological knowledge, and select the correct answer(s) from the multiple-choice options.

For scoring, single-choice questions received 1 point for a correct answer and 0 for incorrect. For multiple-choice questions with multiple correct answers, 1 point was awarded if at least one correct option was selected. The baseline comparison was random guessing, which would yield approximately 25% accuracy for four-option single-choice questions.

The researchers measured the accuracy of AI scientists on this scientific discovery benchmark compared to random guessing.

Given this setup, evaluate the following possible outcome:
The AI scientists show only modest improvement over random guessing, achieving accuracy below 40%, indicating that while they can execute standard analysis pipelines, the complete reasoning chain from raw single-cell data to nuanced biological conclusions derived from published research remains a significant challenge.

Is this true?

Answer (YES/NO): NO